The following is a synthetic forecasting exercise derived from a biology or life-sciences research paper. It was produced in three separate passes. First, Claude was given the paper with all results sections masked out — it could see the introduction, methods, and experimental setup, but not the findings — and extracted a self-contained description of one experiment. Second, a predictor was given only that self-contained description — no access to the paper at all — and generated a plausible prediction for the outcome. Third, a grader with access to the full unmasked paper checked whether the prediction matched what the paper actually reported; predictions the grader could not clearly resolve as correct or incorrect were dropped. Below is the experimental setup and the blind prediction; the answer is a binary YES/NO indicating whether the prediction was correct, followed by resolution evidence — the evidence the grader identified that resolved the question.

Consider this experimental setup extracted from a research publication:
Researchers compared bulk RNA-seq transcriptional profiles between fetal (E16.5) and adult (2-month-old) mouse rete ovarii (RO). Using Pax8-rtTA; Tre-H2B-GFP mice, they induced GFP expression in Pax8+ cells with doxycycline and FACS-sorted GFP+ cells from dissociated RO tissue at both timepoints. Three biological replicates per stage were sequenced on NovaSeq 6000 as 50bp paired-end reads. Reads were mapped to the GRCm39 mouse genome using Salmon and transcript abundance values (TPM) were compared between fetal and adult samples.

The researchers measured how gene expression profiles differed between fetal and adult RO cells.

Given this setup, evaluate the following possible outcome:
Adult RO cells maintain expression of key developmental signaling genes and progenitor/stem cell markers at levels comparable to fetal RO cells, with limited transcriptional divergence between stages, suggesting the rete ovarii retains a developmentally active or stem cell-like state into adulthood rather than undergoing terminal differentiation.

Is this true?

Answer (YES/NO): NO